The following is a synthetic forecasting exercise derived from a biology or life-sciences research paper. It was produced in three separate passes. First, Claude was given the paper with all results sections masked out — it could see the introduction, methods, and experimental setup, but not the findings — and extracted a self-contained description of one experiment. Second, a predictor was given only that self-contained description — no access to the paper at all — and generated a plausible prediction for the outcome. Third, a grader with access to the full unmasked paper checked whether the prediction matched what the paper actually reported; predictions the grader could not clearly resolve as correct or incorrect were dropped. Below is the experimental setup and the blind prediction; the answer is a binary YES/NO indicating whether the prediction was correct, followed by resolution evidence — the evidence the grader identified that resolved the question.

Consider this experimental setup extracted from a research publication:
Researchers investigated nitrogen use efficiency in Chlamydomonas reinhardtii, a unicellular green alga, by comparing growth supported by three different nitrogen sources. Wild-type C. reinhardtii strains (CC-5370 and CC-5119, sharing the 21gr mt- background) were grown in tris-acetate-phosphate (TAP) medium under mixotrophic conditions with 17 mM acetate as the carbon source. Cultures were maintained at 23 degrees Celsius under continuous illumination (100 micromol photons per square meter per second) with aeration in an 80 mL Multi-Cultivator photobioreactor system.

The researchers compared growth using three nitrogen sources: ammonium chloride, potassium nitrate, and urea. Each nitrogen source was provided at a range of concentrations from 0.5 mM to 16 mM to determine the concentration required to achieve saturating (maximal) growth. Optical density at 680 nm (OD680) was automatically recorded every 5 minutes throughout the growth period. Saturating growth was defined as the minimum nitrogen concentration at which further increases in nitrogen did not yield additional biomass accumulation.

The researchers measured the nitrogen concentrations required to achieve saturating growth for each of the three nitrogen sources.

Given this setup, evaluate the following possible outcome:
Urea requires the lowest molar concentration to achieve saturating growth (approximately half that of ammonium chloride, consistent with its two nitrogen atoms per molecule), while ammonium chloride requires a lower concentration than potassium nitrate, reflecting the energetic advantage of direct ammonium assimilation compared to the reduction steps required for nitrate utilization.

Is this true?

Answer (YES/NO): NO